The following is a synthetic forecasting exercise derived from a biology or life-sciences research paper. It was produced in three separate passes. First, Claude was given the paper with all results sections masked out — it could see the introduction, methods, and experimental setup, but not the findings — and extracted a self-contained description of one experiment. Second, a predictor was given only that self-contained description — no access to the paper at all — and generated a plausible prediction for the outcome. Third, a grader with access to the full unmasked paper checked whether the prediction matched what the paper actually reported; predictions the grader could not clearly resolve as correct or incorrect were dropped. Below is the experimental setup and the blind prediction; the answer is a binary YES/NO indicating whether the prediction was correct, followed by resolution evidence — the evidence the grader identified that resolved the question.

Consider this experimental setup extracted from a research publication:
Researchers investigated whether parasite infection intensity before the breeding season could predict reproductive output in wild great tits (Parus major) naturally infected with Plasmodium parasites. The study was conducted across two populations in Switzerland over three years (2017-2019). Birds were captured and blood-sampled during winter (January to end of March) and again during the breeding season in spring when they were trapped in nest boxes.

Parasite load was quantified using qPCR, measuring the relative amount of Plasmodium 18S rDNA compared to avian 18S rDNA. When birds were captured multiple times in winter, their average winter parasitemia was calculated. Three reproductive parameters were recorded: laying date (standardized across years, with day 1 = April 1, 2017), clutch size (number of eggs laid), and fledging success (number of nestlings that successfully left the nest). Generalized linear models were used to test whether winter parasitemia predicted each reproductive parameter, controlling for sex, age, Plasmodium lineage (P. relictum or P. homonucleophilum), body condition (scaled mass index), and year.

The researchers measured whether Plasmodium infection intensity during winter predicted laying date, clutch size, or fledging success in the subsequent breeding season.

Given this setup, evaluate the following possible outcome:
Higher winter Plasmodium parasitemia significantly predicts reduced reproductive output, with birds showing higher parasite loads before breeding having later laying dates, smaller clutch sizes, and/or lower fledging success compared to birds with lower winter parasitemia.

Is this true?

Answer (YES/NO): NO